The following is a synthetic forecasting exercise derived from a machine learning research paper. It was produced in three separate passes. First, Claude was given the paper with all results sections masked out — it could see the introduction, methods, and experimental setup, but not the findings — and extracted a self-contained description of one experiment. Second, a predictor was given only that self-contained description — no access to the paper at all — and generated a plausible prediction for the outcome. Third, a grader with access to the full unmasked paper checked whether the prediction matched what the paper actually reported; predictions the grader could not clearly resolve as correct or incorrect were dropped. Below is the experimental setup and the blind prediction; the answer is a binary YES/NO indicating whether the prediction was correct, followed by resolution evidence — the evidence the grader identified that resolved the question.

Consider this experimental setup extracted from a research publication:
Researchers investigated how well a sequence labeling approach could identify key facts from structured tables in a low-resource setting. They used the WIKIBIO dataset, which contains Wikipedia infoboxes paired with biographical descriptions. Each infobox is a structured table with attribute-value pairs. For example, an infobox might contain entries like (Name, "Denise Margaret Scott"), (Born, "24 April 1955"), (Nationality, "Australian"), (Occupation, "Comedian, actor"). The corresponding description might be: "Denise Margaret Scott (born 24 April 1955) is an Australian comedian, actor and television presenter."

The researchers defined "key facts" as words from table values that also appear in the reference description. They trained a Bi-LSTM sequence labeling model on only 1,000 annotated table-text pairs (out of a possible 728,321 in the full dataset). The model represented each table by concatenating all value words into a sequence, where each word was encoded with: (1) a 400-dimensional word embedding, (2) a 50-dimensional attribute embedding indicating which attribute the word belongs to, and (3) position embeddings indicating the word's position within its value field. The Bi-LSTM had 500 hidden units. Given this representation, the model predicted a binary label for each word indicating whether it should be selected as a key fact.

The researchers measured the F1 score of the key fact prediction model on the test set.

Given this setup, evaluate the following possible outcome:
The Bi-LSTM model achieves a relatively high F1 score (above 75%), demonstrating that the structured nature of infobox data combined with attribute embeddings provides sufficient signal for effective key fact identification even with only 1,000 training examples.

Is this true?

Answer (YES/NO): YES